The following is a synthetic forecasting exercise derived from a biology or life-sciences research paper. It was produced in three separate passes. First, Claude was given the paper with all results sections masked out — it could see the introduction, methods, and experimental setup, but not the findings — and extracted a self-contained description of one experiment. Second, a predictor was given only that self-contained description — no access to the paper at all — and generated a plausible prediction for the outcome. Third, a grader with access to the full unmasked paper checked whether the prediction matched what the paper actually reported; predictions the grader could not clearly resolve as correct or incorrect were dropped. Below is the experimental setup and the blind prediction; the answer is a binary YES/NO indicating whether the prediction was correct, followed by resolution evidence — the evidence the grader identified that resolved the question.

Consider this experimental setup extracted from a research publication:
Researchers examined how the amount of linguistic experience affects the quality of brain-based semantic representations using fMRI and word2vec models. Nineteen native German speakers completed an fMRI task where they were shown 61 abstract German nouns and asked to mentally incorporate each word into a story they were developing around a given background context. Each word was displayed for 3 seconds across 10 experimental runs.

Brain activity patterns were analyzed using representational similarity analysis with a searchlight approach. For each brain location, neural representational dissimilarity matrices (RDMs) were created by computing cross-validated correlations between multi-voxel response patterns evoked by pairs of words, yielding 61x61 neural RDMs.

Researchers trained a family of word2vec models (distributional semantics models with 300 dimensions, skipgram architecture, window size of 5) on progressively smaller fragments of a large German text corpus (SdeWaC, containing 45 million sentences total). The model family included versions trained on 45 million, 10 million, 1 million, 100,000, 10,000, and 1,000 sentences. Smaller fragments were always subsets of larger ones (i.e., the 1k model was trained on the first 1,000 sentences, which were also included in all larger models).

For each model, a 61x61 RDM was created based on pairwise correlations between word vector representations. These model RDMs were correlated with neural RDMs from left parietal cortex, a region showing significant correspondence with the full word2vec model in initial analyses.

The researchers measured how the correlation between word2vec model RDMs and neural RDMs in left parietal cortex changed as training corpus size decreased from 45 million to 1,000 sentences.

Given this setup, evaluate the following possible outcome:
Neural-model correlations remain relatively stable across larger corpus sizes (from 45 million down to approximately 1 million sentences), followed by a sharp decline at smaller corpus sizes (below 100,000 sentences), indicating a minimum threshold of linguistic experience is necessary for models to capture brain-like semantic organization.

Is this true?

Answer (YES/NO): NO